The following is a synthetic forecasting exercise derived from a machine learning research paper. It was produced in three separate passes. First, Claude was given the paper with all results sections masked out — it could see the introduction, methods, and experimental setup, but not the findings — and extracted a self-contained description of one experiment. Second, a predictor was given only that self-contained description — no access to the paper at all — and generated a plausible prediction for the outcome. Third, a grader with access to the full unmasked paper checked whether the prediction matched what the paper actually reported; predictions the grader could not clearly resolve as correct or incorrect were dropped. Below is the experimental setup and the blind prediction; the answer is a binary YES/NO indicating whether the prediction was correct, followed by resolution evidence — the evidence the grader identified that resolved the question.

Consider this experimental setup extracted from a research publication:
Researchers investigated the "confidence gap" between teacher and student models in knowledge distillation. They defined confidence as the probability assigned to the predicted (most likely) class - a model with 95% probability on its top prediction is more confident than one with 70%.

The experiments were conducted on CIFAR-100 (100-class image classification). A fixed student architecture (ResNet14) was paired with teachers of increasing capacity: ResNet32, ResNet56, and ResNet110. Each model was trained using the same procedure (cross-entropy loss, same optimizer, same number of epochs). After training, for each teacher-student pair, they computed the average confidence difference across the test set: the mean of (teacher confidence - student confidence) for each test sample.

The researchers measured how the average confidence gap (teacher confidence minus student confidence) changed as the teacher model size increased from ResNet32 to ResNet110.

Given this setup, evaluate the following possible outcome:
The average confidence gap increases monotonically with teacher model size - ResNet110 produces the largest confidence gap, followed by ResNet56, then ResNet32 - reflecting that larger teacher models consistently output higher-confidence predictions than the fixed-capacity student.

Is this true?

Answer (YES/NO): YES